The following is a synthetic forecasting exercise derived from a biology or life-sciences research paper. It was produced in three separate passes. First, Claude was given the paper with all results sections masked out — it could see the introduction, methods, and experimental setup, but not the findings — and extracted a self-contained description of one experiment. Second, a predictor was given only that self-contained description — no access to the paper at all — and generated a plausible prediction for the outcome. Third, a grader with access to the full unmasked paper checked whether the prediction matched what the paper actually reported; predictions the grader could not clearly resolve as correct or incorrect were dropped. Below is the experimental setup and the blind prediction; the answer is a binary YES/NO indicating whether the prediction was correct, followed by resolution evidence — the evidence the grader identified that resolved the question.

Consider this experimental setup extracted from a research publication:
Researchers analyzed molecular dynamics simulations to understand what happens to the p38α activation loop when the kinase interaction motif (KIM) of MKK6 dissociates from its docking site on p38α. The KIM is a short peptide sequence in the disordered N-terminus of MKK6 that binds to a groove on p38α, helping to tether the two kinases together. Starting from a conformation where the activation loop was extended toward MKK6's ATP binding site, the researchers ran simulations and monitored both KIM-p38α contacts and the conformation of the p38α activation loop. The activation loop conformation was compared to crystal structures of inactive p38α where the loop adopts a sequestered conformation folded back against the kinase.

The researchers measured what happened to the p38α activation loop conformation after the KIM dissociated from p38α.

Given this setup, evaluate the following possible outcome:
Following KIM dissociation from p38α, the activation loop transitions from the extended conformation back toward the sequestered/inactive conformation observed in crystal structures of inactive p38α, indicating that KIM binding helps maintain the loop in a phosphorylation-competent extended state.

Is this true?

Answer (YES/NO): YES